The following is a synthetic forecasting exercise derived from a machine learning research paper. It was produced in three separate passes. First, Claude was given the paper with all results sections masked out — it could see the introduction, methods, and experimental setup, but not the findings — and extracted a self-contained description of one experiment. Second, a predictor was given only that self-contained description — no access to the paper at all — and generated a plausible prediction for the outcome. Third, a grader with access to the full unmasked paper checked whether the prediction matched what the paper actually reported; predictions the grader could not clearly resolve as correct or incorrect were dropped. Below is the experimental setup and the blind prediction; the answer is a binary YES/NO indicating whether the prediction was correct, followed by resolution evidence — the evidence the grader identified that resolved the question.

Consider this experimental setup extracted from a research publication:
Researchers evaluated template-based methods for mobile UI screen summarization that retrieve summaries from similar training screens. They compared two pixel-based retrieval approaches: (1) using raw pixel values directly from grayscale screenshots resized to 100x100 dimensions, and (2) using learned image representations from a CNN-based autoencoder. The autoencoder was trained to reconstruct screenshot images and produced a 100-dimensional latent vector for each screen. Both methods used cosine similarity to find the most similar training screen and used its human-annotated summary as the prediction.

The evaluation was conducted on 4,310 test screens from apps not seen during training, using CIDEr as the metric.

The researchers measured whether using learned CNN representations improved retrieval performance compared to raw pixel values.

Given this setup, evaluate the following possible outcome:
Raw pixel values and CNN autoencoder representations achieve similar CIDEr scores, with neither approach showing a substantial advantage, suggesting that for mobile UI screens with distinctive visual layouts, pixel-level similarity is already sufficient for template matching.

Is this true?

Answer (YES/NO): NO